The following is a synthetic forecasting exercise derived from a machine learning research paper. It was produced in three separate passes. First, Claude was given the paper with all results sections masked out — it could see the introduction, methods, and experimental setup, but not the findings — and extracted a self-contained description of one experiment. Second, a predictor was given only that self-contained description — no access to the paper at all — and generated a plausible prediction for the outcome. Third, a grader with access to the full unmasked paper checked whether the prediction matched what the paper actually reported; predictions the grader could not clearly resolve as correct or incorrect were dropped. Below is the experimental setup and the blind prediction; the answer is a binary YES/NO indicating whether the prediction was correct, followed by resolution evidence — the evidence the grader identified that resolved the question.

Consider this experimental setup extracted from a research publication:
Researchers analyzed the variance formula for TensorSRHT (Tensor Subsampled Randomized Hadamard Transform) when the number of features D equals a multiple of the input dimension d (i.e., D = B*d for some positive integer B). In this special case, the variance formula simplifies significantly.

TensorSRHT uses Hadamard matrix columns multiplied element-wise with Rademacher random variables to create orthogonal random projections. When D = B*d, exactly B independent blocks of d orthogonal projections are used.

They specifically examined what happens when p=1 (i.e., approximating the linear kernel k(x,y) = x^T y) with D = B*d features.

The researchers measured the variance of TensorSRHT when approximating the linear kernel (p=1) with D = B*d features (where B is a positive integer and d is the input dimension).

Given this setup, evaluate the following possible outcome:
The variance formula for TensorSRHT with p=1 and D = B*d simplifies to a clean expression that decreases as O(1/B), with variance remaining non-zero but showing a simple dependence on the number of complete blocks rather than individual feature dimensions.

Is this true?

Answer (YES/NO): NO